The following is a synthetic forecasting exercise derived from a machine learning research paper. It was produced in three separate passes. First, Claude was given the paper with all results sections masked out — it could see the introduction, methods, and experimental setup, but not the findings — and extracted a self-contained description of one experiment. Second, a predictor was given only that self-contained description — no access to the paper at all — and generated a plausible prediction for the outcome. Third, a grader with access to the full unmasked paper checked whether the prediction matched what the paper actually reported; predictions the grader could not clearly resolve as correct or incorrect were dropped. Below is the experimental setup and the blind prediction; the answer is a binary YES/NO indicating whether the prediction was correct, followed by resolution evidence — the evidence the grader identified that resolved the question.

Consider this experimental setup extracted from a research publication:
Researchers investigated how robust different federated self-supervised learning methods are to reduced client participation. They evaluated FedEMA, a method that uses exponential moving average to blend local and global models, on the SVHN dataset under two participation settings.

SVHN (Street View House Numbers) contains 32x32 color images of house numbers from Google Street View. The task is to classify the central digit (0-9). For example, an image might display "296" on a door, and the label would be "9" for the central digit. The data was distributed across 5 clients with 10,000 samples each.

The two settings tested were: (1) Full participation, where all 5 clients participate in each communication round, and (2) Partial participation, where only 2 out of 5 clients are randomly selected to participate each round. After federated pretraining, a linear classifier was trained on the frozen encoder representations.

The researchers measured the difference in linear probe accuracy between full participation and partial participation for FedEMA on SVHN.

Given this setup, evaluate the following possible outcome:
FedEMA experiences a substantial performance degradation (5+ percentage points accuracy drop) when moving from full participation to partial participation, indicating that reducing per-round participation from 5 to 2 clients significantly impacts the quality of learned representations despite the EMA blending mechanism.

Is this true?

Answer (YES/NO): NO